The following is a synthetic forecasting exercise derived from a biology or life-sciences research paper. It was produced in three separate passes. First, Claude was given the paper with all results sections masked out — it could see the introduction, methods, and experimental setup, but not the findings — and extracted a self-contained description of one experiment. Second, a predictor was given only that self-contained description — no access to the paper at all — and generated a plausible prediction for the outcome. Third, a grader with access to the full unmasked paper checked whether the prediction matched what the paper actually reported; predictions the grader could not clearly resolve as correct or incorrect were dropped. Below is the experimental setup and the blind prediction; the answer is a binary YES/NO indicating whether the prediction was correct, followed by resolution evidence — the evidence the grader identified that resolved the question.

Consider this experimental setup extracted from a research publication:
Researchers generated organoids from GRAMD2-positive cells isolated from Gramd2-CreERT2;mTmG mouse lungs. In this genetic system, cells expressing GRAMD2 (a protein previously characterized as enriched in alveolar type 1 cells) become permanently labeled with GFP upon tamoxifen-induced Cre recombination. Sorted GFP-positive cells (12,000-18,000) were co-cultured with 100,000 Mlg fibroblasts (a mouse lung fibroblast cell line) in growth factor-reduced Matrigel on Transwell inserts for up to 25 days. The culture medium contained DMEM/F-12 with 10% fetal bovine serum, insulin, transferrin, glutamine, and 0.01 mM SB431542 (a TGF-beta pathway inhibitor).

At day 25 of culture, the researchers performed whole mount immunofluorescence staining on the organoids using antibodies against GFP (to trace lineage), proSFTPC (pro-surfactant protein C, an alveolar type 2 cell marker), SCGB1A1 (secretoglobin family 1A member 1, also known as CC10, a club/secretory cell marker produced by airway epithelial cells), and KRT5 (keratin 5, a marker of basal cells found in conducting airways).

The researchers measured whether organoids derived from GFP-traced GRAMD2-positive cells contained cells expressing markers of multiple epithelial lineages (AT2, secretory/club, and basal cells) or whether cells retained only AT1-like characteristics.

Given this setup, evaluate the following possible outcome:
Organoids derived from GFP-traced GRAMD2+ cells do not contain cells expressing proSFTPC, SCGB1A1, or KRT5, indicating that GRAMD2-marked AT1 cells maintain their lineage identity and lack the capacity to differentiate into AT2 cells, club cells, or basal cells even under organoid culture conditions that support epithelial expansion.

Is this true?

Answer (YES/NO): NO